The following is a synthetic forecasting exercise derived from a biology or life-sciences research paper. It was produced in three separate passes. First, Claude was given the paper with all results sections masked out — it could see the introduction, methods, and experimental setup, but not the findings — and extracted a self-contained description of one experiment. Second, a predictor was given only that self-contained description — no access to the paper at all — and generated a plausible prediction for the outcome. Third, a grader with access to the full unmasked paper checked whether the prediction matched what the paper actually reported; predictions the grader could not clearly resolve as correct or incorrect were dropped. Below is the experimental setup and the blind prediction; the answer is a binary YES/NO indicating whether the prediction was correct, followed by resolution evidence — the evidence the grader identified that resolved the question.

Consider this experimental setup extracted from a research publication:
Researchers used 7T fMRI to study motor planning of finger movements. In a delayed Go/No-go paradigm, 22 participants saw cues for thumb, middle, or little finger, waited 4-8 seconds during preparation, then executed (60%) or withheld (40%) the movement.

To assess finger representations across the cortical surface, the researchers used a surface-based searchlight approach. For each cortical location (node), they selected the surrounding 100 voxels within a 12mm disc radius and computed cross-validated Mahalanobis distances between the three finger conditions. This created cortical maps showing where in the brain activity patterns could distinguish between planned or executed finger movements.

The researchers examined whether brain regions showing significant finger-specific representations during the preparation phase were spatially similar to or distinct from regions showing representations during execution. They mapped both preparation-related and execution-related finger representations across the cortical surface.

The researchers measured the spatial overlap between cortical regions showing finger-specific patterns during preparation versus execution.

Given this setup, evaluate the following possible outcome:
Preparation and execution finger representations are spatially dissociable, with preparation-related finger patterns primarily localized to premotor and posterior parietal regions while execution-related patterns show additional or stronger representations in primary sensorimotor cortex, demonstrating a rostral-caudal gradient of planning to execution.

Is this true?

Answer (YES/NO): NO